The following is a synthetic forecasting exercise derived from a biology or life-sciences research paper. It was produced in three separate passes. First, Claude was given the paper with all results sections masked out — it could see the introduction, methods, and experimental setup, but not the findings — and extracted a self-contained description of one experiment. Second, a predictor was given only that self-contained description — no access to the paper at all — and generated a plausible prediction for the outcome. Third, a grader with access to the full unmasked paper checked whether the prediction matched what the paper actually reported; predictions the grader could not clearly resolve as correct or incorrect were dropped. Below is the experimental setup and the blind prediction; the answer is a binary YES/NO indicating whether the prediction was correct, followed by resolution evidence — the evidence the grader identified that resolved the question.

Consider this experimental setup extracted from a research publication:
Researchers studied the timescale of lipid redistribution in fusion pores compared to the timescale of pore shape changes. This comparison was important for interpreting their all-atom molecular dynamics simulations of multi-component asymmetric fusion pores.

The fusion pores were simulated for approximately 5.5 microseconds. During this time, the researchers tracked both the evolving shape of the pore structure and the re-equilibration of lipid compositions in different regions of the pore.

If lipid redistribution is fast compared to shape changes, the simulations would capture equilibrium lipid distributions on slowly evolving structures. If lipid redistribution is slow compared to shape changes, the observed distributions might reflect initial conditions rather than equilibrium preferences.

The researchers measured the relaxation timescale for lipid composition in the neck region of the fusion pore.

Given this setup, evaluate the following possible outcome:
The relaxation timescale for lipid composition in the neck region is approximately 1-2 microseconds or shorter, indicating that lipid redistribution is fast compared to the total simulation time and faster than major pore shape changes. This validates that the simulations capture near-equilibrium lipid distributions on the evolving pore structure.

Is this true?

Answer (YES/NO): NO